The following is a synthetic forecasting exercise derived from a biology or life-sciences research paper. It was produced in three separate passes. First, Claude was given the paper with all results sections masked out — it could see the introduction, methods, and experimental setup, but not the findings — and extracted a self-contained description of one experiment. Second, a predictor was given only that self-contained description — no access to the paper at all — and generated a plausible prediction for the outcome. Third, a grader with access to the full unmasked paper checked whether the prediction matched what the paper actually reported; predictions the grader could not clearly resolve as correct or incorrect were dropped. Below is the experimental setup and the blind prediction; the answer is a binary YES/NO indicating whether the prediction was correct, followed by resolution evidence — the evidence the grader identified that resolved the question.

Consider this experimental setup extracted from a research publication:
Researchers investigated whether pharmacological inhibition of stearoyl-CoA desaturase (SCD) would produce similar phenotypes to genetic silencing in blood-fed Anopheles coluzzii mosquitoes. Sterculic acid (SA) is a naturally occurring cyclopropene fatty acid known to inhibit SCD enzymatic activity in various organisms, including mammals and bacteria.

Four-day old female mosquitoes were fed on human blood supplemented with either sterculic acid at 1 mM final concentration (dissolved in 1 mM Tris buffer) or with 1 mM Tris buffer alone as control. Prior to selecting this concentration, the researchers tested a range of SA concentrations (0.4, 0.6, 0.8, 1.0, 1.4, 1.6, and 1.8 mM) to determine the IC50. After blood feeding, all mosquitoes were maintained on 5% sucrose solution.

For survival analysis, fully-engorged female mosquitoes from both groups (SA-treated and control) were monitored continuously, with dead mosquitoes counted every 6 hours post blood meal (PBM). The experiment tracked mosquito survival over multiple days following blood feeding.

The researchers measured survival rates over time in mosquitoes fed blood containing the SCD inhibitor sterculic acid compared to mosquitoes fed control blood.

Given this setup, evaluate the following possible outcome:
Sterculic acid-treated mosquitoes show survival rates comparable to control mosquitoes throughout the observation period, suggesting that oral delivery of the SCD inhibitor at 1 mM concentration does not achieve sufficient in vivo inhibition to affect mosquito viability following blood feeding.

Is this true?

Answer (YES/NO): NO